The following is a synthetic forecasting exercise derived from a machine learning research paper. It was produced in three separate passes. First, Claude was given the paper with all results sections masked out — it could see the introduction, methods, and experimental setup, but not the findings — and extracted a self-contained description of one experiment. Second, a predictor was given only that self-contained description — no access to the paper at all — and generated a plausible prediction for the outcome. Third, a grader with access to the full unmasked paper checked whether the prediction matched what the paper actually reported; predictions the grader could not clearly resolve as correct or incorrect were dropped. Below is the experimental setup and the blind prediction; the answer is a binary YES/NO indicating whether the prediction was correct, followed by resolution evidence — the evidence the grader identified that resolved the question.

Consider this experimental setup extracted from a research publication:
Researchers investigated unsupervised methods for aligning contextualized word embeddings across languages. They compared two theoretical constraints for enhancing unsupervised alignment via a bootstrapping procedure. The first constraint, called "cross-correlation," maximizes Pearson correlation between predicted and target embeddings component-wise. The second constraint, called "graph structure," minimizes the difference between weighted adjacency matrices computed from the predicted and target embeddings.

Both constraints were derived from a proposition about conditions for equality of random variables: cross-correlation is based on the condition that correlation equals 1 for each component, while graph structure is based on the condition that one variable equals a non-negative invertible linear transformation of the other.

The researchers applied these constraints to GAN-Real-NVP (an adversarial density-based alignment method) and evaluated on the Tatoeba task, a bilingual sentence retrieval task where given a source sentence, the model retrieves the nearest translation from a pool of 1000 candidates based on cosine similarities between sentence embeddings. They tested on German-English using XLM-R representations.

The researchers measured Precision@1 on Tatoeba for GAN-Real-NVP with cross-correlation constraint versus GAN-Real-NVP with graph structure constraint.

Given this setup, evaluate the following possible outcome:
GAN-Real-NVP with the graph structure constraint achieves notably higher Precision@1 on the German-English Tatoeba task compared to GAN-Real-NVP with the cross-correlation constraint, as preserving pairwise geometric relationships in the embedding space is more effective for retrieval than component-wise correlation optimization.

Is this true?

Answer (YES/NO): NO